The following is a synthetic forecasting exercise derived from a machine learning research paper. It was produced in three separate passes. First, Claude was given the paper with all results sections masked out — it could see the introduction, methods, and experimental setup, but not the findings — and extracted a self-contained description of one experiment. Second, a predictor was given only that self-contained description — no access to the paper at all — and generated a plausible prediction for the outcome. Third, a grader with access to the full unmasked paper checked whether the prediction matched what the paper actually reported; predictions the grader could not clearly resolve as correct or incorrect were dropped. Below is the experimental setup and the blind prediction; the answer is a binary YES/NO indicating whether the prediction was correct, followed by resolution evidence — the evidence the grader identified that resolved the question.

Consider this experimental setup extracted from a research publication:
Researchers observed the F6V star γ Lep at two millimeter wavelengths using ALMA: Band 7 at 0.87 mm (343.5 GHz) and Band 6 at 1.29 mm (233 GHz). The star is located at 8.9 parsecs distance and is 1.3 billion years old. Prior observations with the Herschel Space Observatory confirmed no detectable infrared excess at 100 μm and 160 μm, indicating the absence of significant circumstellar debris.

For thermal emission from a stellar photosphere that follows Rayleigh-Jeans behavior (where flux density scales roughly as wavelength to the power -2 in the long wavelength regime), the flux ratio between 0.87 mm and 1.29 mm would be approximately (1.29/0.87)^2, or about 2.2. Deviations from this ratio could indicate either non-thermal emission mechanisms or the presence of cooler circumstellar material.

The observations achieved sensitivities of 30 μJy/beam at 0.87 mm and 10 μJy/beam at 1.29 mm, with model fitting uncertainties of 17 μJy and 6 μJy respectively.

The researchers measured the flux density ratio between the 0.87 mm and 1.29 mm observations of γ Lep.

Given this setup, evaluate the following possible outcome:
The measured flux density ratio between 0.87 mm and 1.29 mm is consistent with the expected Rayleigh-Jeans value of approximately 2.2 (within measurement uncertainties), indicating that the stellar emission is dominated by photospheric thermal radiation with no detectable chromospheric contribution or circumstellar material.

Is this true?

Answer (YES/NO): NO